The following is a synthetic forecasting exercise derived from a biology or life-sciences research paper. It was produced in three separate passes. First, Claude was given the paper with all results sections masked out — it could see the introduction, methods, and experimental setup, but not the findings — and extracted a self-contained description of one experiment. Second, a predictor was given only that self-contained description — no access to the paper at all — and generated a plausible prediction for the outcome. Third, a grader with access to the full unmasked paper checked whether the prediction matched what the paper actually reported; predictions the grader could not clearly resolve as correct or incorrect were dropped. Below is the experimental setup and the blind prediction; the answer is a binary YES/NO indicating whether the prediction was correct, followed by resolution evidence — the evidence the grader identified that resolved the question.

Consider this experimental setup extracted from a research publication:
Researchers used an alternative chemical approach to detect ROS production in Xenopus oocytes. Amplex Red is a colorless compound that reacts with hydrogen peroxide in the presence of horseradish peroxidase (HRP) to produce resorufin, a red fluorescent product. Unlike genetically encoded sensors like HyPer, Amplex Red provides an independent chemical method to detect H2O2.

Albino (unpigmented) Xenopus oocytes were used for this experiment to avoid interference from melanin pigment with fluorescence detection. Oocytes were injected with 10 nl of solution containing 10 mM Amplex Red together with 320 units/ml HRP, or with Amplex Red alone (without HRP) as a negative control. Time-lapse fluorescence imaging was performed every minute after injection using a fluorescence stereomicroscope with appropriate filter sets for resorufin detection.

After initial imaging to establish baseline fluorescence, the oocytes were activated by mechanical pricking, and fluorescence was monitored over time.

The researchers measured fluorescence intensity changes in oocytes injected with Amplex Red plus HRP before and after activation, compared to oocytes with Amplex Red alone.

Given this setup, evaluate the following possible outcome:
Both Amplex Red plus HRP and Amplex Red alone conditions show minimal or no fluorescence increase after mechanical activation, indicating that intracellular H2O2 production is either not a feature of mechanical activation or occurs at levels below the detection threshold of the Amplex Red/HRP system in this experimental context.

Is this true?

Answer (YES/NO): NO